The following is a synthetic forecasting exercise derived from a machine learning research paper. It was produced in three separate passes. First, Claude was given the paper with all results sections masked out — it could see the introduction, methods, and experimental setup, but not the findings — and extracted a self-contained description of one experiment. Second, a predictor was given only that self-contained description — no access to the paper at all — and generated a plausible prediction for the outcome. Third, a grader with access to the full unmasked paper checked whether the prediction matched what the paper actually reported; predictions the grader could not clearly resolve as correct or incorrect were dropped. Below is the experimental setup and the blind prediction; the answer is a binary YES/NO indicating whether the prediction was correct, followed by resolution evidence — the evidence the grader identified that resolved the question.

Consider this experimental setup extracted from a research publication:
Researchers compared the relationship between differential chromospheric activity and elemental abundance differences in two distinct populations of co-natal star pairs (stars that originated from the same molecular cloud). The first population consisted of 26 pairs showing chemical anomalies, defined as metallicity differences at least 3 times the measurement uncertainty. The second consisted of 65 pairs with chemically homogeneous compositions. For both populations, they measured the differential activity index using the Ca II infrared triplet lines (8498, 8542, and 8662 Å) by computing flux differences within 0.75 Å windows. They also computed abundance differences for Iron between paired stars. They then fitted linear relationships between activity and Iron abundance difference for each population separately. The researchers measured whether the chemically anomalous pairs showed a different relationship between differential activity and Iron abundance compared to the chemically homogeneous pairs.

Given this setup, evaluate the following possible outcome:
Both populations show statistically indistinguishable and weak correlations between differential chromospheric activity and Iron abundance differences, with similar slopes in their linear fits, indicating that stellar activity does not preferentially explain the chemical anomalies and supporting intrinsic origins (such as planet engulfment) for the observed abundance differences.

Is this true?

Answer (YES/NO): NO